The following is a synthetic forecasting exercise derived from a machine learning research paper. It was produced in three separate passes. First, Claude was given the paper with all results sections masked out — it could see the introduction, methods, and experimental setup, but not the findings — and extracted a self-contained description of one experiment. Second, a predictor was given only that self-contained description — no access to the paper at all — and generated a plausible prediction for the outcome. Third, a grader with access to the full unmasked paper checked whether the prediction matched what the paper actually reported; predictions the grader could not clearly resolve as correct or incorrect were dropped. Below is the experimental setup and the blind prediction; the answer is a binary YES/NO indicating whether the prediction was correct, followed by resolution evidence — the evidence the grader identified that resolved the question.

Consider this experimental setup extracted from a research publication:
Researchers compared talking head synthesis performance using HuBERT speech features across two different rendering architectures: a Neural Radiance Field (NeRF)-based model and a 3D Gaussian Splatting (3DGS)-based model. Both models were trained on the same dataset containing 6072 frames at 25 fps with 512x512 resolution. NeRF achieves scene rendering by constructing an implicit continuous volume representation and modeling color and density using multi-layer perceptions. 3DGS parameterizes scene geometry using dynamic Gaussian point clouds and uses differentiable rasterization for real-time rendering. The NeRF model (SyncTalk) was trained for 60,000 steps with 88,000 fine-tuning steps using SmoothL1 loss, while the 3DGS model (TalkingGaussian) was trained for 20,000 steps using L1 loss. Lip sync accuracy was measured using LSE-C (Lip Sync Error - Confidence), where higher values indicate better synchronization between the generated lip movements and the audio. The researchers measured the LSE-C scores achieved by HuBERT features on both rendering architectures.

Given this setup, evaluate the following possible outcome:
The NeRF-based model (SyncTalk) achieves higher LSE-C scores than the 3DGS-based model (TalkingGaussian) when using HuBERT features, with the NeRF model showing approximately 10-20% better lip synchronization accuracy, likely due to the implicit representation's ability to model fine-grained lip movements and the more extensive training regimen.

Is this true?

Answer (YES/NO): NO